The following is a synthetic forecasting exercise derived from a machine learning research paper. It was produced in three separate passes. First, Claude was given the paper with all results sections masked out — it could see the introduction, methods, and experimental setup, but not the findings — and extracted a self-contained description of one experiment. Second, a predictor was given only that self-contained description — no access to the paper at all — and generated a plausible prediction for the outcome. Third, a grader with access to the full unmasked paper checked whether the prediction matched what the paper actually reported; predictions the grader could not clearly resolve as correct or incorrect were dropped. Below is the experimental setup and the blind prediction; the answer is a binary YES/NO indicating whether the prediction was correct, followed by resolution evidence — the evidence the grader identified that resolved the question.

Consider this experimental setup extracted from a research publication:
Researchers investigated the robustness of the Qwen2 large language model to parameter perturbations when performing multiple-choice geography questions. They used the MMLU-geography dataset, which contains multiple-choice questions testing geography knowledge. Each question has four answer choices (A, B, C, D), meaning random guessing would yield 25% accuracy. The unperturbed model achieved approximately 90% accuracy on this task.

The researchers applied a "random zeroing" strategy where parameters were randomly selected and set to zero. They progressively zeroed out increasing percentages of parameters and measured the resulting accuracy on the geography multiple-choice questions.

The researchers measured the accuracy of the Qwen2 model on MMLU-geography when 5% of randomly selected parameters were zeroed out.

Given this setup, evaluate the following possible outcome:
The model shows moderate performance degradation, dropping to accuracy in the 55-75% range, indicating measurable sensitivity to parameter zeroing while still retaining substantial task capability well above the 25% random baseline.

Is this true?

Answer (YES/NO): NO